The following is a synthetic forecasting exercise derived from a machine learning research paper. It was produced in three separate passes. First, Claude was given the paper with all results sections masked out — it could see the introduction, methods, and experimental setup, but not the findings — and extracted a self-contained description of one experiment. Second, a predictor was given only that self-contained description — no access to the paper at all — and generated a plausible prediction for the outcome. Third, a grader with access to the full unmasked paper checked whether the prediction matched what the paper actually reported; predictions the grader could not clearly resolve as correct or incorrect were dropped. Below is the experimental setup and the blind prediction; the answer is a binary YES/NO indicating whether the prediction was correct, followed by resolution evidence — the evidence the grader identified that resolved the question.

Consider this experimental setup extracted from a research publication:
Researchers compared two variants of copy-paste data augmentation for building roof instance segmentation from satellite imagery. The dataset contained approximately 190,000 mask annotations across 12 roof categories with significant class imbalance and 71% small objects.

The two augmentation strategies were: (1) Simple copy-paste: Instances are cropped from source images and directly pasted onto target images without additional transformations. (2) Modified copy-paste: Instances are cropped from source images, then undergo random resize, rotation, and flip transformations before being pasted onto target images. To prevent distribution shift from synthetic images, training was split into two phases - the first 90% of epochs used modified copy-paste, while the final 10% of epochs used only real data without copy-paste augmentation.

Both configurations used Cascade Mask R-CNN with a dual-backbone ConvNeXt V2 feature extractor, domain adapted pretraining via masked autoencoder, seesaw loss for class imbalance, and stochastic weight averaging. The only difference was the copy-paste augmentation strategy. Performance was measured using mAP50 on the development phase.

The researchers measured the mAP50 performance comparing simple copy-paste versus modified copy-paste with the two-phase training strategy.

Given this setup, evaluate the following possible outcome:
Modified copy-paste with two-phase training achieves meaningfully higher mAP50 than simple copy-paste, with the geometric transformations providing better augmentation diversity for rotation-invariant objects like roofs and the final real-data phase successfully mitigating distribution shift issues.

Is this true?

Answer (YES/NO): YES